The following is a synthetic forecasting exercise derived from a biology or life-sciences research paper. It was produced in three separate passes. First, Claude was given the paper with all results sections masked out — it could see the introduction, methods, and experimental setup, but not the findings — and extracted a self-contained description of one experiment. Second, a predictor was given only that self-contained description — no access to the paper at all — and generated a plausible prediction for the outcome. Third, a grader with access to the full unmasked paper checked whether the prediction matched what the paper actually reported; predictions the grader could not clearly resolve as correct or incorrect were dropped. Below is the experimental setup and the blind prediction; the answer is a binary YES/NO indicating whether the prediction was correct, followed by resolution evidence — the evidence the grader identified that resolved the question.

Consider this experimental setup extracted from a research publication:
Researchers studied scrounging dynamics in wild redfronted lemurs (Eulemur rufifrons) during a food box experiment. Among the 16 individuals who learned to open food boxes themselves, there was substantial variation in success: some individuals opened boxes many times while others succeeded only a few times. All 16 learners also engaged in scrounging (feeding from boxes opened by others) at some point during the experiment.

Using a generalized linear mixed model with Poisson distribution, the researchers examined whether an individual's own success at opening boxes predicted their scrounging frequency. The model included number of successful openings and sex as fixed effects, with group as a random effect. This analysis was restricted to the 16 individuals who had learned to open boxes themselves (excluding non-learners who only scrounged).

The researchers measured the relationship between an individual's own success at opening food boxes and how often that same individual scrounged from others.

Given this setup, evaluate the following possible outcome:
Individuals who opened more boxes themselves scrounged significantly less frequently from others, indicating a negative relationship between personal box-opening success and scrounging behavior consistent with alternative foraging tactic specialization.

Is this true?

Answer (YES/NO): YES